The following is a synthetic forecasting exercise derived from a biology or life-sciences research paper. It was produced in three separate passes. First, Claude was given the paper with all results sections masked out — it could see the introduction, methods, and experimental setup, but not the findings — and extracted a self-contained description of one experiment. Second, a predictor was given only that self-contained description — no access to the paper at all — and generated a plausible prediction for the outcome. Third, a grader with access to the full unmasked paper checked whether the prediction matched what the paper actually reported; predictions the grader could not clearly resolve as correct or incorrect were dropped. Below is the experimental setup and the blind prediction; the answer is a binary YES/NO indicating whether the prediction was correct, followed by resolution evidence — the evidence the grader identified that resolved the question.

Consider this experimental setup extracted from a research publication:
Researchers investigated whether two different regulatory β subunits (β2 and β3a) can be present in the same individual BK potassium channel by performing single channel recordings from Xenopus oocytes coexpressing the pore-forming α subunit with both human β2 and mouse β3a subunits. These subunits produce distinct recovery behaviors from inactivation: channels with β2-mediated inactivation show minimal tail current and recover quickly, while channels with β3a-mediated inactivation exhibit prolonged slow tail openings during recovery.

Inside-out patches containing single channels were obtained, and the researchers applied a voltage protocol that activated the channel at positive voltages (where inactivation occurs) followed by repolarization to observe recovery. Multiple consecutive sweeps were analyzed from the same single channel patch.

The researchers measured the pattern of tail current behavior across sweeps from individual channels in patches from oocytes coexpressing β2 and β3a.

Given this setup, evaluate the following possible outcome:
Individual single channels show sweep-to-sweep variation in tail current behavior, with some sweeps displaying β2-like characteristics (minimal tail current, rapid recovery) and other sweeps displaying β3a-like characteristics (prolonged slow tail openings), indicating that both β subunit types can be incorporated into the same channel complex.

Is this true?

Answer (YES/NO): YES